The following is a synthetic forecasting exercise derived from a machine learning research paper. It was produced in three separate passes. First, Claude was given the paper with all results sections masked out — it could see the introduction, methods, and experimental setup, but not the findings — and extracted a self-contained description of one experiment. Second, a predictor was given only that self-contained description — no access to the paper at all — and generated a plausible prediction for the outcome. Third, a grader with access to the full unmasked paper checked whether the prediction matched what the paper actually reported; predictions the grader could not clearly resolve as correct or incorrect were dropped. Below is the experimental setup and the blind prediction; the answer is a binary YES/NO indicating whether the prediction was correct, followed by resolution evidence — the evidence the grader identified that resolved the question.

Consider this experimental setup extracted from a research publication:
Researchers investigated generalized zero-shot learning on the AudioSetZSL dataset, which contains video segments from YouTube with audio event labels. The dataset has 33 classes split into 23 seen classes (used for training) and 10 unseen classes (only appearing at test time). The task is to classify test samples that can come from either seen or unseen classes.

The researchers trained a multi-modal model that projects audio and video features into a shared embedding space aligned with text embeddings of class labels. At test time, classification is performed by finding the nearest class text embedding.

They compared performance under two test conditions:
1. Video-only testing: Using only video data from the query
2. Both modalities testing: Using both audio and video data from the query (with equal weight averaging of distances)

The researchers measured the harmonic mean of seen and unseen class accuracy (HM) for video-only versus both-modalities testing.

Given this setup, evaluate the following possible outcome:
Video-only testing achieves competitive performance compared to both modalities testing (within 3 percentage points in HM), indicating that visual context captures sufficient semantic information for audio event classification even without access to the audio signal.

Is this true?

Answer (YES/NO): YES